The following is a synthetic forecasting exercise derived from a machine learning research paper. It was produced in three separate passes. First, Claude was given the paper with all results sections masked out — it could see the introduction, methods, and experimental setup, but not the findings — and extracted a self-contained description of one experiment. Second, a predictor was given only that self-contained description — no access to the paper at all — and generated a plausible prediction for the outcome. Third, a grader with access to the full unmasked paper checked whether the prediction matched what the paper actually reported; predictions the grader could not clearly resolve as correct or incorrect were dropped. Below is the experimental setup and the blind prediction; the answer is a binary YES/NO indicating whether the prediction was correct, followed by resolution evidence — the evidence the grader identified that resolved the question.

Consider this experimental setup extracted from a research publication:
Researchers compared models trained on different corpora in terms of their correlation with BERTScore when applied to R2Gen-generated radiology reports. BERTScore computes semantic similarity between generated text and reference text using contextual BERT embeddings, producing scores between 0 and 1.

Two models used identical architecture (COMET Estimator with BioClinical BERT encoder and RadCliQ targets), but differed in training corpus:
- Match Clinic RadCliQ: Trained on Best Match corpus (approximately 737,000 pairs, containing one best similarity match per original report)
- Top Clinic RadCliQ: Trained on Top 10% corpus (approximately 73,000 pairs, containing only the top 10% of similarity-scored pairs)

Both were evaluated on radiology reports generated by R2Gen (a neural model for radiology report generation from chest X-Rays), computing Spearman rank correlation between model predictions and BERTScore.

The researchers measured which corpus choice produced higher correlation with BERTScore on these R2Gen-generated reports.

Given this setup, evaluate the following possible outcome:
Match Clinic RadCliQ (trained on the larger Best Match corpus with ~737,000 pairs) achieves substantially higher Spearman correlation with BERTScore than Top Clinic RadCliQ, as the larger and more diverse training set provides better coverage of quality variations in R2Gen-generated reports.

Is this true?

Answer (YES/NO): NO